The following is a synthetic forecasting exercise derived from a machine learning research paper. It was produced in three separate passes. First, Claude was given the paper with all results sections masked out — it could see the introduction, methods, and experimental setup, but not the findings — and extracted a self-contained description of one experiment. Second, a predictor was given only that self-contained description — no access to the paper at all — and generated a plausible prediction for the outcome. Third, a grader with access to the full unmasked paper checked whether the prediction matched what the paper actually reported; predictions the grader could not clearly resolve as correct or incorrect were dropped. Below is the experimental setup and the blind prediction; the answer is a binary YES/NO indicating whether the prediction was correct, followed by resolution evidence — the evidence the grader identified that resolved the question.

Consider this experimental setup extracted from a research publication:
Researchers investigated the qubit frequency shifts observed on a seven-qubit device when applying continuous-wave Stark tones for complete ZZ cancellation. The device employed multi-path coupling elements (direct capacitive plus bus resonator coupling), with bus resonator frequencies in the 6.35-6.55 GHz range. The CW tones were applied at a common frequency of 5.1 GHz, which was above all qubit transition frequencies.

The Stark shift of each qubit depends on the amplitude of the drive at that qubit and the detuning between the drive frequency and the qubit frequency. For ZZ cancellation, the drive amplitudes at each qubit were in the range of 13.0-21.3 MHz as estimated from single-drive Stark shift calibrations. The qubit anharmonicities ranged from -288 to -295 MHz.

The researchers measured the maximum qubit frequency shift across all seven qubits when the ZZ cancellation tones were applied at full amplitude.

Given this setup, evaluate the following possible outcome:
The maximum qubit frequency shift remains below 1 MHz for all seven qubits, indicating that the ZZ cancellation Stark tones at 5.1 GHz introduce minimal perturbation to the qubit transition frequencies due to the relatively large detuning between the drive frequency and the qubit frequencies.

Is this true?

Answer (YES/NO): NO